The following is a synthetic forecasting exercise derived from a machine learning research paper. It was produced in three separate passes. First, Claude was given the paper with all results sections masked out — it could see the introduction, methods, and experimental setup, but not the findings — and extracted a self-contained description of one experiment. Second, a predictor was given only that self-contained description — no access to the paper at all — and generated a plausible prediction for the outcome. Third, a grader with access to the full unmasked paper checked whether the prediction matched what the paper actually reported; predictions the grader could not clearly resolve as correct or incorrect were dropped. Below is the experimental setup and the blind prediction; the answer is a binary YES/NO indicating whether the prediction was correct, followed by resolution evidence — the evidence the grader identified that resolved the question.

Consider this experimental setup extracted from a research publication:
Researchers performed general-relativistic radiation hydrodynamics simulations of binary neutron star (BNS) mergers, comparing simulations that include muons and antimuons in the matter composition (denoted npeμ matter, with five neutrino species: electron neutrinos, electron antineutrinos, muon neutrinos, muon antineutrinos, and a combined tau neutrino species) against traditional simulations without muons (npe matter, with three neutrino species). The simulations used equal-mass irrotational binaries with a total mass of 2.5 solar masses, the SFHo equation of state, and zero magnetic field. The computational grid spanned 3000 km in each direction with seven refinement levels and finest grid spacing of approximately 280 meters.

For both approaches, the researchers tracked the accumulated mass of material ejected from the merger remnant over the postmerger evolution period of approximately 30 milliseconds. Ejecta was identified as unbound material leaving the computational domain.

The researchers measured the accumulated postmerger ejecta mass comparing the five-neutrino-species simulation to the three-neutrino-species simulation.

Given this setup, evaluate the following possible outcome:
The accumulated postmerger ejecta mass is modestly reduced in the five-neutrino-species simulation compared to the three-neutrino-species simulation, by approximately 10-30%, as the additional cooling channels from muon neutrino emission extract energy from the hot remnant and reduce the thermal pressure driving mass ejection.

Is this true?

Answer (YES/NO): NO